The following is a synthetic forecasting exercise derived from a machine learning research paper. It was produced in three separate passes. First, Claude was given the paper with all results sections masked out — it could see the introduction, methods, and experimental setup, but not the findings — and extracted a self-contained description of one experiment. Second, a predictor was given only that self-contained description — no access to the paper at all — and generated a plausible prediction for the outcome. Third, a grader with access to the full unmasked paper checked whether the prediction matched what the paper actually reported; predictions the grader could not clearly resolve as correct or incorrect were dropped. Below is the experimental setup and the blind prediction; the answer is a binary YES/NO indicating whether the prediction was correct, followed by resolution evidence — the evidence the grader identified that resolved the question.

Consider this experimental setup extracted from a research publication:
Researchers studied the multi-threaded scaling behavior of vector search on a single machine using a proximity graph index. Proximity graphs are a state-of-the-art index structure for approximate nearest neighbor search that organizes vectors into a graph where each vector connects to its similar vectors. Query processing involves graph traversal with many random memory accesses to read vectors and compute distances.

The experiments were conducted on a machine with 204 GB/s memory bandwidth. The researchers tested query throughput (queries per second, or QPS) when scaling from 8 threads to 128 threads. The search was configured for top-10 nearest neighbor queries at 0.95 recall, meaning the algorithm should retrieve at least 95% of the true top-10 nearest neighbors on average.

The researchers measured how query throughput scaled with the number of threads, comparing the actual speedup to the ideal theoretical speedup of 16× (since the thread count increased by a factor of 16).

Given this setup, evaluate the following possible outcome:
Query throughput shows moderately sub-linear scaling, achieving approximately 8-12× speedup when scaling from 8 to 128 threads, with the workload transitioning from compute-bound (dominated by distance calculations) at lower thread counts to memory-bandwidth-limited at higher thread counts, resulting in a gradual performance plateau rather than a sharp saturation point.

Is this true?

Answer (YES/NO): NO